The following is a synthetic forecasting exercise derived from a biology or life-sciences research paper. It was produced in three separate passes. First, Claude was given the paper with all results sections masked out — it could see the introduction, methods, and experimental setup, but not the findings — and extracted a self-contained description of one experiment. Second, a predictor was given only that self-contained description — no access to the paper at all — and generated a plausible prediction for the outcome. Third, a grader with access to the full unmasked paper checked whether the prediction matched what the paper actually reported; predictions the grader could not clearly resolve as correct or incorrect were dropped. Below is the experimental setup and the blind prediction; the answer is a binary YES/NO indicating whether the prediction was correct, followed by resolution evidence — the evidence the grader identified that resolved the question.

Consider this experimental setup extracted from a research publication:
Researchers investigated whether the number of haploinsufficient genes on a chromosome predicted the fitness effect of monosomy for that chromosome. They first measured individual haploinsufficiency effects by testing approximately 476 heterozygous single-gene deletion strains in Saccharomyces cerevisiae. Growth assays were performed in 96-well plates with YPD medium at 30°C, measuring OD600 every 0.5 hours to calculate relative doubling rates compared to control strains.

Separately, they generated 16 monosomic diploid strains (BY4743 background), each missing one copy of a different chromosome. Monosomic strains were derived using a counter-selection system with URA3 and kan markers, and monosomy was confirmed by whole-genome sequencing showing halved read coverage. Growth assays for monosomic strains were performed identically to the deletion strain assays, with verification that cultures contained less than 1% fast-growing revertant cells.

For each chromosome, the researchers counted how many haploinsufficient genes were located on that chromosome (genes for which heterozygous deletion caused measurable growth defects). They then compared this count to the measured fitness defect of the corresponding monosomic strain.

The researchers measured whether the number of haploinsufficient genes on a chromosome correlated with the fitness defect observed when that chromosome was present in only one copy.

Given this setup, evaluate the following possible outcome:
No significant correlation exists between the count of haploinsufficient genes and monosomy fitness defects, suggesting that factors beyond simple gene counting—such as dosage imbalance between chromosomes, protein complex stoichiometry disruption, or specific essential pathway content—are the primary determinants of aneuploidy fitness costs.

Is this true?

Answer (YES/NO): YES